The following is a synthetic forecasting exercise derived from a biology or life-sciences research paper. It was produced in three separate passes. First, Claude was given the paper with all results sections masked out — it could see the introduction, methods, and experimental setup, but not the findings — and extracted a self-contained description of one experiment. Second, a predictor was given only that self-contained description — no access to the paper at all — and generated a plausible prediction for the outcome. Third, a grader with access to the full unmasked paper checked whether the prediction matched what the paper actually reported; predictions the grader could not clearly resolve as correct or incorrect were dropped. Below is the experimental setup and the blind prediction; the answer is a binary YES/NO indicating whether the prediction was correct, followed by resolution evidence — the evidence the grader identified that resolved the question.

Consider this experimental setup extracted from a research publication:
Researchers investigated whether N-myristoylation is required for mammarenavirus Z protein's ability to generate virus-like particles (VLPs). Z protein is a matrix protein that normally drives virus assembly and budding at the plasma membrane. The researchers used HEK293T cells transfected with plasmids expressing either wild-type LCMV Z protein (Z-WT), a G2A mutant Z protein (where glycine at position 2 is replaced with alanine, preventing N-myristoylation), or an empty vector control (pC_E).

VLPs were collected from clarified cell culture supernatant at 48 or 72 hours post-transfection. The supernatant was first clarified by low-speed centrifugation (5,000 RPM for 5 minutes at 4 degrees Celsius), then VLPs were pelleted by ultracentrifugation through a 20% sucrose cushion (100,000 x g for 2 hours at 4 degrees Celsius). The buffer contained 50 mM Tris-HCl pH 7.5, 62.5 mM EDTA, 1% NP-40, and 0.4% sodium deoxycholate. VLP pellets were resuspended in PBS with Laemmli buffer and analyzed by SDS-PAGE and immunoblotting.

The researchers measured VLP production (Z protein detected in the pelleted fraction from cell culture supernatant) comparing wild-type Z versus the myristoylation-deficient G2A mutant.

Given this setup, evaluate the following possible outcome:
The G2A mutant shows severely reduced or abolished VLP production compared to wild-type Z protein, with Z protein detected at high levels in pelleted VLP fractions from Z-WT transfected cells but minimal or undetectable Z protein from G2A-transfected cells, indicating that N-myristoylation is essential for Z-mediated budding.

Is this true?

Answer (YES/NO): YES